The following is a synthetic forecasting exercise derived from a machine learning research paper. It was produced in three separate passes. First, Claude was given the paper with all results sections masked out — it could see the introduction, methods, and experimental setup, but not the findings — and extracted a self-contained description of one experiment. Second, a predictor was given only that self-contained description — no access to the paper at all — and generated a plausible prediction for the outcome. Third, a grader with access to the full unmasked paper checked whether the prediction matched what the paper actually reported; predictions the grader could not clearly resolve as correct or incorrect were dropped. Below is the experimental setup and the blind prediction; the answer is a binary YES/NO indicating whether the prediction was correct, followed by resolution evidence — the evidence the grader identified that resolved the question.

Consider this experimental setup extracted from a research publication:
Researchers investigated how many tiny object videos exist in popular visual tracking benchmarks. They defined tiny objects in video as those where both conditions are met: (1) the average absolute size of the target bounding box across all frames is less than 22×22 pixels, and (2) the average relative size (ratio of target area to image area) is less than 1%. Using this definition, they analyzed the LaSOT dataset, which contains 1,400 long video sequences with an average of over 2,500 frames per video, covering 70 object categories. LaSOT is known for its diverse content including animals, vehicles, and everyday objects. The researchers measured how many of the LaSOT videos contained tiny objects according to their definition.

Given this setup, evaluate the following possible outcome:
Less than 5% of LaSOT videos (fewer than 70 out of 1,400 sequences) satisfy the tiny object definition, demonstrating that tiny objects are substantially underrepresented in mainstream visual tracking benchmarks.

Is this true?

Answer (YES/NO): YES